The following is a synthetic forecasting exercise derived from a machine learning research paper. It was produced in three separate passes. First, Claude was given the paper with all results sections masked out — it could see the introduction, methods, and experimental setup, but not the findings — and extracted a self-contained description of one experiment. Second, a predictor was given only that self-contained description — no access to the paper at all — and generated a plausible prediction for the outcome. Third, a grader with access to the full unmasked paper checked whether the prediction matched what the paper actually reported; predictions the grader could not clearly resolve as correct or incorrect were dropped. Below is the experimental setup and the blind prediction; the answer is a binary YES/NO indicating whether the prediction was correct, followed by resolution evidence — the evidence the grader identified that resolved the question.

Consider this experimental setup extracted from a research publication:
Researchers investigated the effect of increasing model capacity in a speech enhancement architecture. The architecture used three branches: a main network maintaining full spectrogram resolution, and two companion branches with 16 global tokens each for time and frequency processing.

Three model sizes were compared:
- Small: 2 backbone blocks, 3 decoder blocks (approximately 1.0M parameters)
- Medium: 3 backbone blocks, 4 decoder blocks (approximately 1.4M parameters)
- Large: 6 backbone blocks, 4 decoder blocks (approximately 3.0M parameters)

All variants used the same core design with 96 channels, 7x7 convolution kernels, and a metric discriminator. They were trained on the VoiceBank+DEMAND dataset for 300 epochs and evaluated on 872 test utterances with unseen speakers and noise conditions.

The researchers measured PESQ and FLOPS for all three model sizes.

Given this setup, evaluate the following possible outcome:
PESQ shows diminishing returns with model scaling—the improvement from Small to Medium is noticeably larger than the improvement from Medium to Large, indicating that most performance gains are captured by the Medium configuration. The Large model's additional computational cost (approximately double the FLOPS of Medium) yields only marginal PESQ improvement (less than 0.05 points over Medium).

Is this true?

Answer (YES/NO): YES